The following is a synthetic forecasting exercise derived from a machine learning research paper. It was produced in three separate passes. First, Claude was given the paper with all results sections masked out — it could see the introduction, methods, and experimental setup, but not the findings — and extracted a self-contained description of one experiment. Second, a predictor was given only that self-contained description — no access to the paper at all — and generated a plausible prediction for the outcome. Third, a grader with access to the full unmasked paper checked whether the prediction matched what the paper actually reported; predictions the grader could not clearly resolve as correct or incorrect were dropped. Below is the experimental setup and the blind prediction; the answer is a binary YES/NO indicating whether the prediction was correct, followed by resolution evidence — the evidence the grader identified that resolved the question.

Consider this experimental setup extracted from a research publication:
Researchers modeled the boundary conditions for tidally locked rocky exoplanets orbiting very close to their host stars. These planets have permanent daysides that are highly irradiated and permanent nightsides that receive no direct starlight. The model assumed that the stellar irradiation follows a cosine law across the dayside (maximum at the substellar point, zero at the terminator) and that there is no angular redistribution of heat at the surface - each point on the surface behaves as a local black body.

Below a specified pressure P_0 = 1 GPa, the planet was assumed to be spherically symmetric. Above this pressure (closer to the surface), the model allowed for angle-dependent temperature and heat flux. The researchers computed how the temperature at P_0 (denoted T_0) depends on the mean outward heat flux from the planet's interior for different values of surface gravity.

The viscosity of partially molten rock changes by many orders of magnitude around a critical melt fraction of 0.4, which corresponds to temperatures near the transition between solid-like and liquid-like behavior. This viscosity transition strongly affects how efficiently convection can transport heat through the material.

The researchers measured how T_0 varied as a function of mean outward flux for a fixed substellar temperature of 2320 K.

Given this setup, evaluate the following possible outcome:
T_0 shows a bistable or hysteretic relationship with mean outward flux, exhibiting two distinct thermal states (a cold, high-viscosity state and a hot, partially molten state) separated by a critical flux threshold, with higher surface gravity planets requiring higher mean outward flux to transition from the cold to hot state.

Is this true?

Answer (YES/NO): NO